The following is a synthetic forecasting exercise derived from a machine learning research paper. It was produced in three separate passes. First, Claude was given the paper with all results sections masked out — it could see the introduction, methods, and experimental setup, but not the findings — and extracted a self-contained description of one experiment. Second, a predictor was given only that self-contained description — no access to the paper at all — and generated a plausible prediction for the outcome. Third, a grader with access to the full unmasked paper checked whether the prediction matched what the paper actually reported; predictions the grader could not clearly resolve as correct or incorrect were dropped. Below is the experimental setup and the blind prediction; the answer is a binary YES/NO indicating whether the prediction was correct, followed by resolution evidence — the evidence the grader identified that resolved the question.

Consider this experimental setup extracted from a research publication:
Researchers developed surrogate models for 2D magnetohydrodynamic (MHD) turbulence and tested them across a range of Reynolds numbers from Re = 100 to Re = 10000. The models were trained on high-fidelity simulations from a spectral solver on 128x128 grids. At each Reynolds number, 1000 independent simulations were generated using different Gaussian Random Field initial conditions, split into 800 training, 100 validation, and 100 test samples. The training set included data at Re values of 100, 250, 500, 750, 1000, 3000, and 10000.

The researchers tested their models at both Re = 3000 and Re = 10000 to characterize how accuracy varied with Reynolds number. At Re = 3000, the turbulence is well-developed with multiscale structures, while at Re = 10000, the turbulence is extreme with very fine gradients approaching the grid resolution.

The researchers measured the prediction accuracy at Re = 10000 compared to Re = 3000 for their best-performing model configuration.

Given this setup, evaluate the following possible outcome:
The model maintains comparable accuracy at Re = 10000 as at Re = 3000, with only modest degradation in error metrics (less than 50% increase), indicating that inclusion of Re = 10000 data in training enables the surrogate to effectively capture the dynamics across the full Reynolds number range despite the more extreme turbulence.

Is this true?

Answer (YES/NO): YES